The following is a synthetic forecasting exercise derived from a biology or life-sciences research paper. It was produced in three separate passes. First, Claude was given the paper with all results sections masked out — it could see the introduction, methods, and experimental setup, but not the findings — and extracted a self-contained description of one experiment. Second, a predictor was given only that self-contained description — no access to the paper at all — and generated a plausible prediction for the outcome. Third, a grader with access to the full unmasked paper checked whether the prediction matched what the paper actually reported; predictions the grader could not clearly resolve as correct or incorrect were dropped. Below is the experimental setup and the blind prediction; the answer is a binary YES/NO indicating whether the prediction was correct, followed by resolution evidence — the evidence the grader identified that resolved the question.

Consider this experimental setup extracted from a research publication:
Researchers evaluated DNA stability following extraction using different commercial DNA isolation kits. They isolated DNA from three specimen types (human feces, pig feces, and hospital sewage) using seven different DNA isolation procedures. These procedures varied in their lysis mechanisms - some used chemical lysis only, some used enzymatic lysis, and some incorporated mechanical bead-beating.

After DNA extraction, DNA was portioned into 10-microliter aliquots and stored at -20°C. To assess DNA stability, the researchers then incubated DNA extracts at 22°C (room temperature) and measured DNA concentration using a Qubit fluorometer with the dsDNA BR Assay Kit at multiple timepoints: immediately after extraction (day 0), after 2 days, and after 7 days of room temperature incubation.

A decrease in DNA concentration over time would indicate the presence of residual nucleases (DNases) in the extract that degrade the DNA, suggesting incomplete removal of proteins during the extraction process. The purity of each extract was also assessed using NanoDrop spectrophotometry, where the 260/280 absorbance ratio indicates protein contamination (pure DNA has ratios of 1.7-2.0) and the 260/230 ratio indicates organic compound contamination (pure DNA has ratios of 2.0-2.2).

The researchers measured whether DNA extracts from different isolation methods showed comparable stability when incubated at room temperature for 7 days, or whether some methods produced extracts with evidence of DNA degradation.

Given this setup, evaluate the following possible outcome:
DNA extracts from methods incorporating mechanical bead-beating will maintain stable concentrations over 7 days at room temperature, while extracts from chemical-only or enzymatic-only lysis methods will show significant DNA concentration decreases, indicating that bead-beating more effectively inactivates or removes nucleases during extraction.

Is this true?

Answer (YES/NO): NO